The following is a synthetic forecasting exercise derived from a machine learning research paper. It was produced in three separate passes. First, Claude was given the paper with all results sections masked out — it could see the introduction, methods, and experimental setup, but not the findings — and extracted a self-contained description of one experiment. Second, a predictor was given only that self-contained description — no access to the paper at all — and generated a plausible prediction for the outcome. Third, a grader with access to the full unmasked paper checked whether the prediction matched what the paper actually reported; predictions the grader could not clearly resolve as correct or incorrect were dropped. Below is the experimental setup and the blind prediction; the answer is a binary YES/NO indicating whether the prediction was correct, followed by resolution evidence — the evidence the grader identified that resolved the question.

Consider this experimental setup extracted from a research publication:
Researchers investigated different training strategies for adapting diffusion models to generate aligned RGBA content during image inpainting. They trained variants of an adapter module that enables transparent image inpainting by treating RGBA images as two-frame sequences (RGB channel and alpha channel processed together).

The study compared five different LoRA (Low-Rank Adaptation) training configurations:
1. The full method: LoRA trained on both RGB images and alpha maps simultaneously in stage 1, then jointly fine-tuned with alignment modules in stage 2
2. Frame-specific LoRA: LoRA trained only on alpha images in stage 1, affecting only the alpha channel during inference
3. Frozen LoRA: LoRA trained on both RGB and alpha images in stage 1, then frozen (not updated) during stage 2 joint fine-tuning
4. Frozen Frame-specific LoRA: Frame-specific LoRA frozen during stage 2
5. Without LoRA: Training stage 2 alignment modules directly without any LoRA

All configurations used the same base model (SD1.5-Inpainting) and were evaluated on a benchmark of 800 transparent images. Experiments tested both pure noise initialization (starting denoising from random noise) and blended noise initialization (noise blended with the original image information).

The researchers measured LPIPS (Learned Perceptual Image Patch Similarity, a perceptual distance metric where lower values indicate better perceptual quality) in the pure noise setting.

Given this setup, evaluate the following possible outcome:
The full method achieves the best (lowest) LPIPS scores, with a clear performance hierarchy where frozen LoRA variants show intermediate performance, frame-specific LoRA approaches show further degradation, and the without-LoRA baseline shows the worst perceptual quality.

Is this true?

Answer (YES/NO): NO